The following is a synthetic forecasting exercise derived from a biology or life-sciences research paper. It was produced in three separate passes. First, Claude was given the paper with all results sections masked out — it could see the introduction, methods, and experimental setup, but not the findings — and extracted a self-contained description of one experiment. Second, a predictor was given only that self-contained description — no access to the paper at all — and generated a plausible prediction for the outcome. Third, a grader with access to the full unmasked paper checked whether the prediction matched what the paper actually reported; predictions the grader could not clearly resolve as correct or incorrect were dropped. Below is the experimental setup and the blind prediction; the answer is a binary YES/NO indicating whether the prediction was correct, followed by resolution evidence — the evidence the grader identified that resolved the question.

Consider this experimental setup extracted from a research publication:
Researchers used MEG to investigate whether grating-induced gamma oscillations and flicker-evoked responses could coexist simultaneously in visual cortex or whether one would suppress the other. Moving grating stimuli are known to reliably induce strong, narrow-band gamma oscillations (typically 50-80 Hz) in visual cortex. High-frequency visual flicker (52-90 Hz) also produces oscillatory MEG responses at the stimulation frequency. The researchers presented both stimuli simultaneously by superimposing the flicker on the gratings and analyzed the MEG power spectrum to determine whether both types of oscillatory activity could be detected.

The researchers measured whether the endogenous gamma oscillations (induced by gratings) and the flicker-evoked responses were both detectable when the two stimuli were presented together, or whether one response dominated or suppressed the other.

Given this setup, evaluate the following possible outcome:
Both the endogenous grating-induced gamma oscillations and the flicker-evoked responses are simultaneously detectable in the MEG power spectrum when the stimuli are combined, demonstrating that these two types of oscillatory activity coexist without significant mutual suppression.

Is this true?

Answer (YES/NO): YES